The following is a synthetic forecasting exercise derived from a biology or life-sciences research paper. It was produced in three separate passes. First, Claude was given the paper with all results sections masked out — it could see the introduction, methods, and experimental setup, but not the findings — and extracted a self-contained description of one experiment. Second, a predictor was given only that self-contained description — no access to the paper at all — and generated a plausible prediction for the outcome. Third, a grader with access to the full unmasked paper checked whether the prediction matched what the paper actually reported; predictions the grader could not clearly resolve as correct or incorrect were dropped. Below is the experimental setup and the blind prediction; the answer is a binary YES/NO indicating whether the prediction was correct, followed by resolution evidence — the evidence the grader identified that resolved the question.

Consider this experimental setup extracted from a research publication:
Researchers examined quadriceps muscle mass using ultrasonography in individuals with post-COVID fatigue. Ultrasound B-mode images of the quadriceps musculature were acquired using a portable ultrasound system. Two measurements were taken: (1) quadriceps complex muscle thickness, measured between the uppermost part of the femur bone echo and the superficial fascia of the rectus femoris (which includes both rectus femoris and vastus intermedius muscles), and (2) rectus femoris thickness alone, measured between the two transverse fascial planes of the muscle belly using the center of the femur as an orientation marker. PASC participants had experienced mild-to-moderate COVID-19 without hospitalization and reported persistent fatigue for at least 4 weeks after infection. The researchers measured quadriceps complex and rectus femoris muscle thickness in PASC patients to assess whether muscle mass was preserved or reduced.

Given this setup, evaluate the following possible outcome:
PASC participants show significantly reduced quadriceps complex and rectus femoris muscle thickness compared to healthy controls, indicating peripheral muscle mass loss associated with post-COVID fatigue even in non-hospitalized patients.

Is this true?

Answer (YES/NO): NO